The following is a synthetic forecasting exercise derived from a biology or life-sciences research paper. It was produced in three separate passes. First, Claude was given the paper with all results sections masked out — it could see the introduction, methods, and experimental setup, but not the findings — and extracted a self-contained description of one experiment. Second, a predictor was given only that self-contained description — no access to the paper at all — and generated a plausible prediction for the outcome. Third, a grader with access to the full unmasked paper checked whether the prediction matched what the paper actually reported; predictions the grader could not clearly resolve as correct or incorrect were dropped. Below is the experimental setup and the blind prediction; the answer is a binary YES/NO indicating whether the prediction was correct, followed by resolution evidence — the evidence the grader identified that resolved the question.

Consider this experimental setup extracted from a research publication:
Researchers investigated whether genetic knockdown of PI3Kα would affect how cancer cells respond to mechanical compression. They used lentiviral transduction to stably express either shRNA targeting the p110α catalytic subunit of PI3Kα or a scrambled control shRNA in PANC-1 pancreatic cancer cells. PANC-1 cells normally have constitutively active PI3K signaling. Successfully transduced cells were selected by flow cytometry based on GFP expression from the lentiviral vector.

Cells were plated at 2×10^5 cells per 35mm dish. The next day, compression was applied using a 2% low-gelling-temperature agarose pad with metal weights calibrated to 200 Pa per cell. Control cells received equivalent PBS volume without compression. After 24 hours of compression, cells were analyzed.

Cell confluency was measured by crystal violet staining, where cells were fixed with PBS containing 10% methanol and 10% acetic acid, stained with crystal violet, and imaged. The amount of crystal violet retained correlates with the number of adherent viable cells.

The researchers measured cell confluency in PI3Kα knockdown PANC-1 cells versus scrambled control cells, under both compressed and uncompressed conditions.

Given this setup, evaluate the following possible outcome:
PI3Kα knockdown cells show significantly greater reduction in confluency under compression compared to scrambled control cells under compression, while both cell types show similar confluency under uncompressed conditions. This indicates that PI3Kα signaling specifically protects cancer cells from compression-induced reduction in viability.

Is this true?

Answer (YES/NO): NO